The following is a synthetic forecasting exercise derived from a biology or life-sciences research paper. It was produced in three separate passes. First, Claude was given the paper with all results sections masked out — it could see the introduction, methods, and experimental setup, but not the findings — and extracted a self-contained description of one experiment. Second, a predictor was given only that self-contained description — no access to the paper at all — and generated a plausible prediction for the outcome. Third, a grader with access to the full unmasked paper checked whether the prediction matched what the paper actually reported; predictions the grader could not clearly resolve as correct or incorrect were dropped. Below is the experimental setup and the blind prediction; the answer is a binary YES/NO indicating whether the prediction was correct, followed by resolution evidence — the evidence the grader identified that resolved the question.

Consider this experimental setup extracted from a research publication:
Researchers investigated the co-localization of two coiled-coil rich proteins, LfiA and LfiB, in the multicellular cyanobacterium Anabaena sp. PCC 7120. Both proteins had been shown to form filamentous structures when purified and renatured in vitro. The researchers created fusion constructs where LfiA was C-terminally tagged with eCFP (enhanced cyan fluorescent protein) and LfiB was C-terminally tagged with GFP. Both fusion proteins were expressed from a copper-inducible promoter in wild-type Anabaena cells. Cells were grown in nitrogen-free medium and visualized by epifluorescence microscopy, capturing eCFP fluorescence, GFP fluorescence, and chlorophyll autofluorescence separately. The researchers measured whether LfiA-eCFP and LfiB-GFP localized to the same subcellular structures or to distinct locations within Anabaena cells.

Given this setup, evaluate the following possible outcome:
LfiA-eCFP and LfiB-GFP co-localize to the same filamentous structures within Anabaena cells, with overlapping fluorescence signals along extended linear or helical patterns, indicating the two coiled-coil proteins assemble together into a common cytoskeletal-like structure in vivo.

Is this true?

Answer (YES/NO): YES